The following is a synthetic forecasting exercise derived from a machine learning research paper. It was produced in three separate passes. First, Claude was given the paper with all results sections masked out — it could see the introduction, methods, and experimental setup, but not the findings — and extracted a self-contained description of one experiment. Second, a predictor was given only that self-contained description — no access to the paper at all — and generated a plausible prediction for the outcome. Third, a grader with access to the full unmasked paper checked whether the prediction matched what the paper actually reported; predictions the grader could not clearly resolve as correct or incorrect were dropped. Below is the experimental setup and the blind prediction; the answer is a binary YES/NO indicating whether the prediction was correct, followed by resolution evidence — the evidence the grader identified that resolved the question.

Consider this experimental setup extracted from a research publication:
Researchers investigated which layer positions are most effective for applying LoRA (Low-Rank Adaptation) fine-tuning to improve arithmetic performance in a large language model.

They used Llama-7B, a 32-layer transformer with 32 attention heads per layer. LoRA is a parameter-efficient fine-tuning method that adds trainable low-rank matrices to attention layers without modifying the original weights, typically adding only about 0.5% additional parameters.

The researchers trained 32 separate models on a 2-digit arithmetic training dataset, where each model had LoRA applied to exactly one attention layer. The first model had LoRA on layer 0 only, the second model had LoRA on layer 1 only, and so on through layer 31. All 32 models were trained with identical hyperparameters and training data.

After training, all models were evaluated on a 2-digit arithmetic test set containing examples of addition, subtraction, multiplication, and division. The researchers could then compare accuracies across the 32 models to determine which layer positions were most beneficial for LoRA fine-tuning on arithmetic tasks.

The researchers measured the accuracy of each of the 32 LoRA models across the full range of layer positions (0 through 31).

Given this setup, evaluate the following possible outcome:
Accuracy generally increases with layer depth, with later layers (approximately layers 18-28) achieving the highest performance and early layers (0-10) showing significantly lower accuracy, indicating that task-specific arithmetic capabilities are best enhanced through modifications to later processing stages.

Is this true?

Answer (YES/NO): NO